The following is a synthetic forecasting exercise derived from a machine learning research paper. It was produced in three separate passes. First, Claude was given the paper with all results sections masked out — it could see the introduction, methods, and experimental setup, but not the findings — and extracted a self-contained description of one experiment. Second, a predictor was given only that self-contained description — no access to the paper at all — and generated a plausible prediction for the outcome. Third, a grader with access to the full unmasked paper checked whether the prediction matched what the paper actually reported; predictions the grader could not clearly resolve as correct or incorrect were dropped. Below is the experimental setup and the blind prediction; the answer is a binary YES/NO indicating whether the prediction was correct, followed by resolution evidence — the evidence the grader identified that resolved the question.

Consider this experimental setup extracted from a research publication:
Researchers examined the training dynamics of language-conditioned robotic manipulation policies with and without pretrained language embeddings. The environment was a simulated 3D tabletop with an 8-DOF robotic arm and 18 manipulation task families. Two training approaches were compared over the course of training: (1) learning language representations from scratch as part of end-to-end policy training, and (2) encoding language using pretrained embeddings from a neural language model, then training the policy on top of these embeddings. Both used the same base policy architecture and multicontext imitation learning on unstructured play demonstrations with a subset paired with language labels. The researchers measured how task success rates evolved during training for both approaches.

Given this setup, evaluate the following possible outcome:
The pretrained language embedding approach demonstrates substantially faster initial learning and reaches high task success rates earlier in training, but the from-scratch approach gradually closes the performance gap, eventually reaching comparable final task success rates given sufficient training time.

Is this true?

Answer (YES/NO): NO